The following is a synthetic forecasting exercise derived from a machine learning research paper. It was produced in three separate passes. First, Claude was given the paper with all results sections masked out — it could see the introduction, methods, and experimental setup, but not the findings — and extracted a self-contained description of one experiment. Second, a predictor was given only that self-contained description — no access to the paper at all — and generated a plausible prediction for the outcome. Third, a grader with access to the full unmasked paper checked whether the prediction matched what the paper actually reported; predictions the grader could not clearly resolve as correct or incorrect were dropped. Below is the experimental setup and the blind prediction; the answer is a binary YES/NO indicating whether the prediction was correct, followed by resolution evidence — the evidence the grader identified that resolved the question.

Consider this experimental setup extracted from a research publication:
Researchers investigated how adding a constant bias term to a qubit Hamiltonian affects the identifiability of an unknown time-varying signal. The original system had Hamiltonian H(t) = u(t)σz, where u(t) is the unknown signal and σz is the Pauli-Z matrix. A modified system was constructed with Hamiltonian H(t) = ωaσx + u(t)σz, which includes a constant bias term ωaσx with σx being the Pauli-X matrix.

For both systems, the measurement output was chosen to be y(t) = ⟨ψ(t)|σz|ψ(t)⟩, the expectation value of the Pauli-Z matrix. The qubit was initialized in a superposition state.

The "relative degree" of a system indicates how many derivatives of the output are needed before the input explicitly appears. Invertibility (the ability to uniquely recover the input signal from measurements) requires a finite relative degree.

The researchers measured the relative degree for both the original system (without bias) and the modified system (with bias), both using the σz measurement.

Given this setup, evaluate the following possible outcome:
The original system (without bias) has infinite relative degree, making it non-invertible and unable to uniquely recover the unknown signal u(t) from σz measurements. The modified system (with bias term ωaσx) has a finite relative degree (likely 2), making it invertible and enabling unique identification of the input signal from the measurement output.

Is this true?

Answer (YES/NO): YES